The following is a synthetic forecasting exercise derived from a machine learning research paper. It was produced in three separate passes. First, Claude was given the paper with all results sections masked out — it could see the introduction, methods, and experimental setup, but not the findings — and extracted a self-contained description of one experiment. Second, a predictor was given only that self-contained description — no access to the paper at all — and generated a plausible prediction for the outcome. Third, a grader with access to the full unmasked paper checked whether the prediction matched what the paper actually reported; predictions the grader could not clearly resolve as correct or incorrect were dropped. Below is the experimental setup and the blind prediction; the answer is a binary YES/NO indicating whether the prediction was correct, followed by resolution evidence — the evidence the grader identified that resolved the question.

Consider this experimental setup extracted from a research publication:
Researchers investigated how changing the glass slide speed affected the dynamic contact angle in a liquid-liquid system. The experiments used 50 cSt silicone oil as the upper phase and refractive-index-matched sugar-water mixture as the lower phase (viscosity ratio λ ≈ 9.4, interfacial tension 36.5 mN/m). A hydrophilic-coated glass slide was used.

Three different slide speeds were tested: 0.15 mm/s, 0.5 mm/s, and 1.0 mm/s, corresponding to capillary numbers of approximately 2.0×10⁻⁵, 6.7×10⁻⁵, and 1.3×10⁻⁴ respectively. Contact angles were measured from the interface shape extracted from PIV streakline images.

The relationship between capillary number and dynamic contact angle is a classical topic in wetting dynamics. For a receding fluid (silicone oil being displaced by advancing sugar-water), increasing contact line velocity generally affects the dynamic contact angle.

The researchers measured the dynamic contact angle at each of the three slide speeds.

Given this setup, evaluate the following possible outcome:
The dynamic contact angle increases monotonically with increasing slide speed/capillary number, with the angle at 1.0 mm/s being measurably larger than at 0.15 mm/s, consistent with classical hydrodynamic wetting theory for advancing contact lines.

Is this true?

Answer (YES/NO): YES